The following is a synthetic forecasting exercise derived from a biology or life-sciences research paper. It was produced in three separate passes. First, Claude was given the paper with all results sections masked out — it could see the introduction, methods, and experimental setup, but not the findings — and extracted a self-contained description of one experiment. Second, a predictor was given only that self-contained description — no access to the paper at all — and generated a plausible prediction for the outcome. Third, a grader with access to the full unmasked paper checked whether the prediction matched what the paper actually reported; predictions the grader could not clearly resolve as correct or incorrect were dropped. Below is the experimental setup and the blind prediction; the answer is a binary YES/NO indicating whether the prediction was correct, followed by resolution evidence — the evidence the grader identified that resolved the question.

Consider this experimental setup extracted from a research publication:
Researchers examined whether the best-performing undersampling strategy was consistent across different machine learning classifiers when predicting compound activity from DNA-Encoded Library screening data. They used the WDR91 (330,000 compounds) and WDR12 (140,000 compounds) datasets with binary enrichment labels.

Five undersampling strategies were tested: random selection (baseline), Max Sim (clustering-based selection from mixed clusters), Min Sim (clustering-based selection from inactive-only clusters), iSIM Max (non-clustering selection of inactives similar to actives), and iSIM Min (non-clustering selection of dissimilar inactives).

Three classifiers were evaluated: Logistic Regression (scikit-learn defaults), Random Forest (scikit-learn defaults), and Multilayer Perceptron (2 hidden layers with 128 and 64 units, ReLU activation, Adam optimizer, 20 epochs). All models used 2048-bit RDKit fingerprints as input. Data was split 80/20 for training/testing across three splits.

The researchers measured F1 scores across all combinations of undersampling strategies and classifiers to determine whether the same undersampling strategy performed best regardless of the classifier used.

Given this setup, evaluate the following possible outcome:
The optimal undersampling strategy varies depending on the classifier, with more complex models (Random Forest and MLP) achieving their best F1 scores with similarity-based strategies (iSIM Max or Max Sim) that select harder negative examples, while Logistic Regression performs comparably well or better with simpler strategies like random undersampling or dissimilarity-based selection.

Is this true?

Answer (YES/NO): NO